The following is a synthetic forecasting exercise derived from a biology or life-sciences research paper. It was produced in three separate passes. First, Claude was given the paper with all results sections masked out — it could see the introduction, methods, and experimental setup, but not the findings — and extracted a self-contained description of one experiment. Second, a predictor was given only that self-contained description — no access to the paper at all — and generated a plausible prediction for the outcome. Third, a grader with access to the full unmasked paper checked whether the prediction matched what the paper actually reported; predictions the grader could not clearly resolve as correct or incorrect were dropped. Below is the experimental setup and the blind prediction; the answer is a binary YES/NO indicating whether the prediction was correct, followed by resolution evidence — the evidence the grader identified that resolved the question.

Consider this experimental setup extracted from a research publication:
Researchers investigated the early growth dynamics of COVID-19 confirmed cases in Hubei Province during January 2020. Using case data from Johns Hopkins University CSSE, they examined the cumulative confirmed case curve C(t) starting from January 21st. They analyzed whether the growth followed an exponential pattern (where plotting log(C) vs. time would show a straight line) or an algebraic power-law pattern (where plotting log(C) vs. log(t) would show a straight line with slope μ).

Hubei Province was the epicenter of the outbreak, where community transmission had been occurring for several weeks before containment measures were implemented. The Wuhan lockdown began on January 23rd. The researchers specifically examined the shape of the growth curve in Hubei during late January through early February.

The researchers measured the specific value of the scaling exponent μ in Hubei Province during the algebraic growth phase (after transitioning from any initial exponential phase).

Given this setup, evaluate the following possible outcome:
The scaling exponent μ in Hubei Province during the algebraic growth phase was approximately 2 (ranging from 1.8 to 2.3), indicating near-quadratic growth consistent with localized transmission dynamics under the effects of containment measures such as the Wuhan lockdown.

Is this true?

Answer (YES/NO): YES